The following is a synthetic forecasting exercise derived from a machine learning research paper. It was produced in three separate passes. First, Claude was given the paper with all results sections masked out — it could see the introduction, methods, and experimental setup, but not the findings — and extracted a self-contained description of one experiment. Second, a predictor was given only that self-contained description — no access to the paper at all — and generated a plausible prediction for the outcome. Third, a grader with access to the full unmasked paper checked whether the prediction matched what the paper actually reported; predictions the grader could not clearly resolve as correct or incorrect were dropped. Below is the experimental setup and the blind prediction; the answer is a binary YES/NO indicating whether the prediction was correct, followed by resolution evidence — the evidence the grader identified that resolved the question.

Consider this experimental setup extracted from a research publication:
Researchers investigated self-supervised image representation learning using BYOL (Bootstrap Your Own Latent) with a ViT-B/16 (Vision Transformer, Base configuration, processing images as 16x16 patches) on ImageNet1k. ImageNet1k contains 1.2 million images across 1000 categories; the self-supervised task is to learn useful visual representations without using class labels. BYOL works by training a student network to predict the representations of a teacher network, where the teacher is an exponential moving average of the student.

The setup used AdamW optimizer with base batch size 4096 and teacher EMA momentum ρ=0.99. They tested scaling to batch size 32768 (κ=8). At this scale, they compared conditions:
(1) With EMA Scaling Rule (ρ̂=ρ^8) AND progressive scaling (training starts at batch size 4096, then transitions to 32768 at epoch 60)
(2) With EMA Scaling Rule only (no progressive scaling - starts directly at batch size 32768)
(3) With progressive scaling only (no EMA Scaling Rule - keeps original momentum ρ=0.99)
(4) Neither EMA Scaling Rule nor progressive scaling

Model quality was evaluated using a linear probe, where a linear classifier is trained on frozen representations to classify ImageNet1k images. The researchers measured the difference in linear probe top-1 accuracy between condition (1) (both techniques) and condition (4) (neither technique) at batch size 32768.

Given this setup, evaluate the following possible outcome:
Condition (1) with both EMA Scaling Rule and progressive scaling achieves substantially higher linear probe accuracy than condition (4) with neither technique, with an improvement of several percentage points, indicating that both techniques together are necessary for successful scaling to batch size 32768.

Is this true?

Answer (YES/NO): NO